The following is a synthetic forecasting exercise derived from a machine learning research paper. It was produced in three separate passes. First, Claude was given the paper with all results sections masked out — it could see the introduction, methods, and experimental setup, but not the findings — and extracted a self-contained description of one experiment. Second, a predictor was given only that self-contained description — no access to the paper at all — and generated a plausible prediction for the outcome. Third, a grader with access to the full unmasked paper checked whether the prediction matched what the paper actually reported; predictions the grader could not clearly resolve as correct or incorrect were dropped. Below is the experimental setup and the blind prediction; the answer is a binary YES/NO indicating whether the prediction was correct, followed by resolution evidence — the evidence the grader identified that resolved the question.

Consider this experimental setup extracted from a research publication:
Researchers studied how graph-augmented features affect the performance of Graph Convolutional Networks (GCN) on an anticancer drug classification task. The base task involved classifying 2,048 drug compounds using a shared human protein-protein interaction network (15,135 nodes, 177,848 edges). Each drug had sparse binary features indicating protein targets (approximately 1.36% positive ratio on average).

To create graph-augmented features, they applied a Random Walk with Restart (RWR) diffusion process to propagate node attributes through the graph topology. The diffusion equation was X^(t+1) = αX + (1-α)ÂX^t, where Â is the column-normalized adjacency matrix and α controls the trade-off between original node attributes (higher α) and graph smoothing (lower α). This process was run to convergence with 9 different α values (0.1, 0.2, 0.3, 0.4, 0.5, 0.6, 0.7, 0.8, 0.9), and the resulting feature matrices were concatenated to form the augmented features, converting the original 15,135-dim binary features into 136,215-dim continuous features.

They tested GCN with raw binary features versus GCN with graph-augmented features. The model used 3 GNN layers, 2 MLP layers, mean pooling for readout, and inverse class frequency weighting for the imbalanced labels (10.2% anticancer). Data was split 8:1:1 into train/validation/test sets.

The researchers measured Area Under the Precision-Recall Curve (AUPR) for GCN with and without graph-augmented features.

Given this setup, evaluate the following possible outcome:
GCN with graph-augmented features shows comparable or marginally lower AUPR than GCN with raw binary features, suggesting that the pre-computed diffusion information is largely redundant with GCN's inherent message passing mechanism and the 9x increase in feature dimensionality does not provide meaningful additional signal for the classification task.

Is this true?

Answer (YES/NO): NO